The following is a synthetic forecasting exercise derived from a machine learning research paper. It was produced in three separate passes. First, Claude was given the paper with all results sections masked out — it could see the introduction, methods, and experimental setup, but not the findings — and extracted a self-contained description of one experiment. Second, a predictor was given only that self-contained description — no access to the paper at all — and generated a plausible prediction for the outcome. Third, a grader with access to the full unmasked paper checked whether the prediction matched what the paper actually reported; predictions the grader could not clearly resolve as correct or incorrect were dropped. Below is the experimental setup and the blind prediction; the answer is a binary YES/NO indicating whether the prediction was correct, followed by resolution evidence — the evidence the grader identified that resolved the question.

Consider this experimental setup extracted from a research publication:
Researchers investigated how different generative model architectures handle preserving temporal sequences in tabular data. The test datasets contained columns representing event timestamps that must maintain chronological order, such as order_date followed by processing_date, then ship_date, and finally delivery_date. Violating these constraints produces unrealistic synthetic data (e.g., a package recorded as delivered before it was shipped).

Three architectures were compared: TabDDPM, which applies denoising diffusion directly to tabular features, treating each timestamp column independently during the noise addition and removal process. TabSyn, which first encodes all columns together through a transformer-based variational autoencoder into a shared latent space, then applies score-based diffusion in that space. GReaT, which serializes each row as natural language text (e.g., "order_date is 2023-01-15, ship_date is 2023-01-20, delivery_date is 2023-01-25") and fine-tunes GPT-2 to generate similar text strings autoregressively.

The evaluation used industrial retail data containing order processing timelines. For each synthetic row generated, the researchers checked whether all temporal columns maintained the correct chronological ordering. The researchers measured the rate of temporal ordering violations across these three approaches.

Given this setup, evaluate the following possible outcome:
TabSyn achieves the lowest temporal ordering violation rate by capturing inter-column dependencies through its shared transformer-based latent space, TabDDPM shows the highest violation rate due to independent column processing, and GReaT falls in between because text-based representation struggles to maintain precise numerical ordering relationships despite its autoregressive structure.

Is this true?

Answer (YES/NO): NO